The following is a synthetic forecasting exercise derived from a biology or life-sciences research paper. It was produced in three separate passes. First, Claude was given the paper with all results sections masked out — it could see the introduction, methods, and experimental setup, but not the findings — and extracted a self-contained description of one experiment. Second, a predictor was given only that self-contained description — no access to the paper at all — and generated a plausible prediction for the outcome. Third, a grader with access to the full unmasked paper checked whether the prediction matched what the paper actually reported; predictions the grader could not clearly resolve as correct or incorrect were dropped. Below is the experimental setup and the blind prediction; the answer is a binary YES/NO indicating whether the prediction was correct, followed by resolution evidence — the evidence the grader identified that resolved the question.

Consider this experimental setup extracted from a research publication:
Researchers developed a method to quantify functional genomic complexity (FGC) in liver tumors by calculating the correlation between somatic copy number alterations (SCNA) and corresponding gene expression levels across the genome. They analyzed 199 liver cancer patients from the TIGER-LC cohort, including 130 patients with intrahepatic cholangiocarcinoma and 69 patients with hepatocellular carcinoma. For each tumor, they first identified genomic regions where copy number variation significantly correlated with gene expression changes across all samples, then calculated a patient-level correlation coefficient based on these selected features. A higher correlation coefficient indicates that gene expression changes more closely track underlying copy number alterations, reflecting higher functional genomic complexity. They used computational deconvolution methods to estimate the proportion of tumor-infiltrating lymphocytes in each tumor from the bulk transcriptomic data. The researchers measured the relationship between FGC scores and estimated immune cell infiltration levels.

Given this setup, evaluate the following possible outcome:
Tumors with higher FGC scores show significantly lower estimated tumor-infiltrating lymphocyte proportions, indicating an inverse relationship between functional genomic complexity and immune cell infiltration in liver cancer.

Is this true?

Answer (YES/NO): YES